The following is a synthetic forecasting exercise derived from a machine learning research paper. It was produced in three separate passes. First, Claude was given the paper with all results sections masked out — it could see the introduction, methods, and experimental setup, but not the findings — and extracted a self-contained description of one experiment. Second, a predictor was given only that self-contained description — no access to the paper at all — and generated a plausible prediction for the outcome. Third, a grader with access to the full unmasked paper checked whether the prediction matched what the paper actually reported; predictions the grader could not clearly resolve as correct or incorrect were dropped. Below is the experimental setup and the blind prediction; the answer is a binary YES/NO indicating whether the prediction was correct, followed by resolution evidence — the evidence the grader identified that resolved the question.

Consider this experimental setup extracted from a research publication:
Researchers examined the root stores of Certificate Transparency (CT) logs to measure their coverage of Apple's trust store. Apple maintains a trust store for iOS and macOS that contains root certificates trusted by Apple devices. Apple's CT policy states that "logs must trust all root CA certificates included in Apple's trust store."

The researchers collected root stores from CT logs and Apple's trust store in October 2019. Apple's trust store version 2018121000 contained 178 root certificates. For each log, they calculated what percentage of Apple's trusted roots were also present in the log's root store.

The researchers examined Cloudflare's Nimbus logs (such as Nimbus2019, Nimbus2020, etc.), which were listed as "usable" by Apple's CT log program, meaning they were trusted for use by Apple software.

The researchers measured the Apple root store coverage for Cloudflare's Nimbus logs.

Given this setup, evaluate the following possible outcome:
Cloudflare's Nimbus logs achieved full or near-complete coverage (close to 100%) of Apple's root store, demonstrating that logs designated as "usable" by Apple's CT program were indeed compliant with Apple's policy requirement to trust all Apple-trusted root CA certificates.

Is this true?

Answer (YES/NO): YES